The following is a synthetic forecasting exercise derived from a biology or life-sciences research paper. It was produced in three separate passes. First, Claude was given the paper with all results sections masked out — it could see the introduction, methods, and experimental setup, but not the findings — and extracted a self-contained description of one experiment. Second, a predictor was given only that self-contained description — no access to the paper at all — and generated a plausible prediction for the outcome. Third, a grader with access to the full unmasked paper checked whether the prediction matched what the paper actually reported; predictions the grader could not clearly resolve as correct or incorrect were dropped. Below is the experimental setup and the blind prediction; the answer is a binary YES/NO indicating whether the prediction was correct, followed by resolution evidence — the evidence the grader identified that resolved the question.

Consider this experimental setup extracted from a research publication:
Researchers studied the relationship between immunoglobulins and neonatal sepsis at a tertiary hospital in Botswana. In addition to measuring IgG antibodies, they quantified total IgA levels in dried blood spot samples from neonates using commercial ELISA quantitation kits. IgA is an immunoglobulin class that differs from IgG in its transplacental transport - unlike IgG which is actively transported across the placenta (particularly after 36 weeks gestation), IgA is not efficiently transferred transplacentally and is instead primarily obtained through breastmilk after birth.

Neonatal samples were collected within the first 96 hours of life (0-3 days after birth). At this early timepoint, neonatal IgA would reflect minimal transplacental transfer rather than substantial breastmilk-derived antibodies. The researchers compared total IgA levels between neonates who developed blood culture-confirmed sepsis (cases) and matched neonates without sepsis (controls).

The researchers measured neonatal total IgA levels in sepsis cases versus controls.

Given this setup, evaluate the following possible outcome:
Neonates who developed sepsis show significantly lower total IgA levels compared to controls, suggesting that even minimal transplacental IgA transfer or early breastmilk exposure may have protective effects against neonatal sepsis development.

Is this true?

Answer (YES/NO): NO